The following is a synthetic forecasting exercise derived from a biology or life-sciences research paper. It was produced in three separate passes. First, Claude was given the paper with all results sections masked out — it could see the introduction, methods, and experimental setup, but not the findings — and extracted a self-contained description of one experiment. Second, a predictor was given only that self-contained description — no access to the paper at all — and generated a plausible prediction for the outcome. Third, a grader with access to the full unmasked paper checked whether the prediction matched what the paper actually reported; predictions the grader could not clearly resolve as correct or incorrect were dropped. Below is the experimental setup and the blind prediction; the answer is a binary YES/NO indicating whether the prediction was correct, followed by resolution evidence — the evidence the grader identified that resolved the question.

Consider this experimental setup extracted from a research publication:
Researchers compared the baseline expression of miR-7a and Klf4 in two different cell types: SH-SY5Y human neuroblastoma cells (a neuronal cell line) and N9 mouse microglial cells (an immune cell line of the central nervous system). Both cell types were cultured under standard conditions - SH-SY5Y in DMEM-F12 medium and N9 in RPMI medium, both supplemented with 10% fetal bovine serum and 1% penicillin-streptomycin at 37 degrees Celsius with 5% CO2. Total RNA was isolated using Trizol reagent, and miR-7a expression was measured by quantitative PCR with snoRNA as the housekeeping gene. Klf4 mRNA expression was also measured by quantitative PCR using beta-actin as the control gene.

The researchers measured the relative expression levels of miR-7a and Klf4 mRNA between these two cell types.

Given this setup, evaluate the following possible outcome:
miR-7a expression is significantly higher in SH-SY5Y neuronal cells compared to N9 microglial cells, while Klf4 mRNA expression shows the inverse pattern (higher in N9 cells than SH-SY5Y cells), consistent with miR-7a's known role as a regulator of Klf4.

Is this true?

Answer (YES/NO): NO